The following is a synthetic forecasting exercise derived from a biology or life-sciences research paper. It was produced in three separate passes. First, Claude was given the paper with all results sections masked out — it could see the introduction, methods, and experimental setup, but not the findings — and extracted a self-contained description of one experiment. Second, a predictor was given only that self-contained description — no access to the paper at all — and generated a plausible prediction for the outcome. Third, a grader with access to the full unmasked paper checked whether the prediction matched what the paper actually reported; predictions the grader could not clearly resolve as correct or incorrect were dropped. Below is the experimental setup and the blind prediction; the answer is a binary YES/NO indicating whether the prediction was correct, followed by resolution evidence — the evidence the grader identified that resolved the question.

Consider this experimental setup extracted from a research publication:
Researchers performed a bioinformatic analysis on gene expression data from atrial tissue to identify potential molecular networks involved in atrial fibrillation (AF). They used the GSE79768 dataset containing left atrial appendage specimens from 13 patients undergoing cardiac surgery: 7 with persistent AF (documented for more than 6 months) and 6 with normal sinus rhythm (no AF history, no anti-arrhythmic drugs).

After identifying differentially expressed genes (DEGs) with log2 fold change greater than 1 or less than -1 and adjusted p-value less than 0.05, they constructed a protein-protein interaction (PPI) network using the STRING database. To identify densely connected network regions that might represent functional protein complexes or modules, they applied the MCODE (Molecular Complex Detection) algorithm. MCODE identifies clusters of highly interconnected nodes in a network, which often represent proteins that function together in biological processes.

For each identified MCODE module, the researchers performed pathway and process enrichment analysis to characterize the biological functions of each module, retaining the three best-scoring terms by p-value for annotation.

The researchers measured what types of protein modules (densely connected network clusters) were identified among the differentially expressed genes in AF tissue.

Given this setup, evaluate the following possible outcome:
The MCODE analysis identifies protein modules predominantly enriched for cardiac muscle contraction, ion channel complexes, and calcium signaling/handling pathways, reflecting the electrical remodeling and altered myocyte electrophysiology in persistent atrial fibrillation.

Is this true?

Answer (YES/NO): NO